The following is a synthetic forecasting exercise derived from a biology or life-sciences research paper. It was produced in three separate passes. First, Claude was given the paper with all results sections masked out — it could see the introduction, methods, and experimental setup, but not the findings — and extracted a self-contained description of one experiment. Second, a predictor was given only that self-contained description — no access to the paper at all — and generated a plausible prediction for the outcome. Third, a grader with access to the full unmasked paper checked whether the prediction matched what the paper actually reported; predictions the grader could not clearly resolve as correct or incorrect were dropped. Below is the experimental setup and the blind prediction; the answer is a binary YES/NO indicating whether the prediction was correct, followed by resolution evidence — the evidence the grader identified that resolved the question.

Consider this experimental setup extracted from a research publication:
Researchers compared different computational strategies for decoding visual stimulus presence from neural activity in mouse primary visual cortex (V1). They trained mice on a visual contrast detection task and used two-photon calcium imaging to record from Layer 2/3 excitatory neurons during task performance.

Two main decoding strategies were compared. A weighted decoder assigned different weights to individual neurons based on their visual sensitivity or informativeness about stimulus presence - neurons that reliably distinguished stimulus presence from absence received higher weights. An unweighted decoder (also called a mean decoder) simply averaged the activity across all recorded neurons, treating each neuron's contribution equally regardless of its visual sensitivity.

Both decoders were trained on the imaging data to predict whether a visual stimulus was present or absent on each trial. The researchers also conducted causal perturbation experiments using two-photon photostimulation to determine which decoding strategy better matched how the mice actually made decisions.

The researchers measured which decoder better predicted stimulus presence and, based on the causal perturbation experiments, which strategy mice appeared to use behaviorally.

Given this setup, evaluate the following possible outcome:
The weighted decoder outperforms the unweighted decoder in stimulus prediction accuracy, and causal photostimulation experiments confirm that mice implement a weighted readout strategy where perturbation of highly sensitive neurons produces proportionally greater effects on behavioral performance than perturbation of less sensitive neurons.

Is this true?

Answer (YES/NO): NO